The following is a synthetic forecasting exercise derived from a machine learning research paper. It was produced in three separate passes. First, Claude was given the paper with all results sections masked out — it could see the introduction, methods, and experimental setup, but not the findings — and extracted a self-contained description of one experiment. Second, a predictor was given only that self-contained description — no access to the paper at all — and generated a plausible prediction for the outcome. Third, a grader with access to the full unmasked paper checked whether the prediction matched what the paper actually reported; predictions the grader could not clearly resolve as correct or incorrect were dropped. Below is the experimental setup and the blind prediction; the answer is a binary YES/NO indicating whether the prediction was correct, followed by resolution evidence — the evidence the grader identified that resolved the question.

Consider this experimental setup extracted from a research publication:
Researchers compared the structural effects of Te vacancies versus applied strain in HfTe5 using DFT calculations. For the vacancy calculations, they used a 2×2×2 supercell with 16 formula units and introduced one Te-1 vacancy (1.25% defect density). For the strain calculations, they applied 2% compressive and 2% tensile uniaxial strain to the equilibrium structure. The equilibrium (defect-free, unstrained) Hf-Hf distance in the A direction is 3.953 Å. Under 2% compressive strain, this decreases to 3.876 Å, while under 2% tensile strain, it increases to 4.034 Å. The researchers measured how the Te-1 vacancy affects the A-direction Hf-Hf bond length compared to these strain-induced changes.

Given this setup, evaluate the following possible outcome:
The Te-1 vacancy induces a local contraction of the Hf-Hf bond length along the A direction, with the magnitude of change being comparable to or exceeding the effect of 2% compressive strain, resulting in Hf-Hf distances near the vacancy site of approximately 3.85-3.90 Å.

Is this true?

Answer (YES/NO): NO